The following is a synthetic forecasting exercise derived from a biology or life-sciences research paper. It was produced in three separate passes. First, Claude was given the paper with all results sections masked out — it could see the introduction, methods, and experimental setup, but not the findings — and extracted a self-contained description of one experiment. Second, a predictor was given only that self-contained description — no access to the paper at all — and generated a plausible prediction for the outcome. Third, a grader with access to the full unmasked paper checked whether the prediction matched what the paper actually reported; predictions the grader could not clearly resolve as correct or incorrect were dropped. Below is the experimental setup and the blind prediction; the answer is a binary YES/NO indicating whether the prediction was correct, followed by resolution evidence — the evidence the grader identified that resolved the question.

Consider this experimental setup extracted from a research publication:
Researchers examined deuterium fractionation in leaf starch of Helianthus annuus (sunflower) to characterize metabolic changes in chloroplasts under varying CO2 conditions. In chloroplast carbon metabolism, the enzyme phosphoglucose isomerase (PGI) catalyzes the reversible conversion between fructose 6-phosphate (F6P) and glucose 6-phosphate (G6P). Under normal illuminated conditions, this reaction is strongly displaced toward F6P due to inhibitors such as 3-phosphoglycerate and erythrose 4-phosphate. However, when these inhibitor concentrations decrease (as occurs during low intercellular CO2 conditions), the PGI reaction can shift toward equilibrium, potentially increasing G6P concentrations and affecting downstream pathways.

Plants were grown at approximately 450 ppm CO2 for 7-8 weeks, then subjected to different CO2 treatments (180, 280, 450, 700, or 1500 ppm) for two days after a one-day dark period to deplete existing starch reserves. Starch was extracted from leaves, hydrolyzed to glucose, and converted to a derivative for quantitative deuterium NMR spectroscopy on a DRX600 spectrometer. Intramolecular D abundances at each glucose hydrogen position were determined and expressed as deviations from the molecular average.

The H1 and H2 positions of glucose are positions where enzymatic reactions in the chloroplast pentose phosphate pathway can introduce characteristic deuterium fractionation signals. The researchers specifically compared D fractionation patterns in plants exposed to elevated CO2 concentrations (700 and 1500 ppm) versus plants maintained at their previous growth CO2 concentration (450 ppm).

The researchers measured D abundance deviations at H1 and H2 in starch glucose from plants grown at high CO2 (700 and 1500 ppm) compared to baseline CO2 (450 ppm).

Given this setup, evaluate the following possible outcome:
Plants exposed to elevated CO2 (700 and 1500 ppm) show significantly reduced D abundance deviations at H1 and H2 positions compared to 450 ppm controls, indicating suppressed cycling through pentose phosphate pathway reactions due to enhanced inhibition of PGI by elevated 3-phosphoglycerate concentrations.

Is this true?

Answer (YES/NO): NO